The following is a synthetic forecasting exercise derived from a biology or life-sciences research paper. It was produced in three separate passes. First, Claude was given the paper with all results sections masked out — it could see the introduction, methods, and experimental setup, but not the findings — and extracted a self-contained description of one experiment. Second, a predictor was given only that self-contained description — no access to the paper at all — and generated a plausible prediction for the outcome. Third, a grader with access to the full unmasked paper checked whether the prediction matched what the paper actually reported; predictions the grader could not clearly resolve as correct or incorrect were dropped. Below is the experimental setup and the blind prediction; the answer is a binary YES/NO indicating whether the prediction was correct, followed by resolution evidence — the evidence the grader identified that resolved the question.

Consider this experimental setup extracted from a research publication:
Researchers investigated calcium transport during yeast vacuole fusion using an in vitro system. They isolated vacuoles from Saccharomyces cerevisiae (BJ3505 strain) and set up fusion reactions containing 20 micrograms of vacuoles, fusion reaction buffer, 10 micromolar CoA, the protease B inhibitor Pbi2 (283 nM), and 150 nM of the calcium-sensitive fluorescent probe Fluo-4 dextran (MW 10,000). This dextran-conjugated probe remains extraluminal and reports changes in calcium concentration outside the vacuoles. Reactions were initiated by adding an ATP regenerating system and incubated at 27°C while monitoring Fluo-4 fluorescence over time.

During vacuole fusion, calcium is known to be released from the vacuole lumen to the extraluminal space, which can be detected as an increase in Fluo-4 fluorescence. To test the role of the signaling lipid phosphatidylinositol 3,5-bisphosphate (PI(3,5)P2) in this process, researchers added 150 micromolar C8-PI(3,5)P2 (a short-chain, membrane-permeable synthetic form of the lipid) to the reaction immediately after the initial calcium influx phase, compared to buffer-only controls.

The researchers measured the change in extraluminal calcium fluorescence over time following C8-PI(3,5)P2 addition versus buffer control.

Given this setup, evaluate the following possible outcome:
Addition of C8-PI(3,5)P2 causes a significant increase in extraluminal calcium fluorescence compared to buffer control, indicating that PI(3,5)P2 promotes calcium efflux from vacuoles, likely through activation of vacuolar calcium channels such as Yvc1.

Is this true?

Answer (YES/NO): NO